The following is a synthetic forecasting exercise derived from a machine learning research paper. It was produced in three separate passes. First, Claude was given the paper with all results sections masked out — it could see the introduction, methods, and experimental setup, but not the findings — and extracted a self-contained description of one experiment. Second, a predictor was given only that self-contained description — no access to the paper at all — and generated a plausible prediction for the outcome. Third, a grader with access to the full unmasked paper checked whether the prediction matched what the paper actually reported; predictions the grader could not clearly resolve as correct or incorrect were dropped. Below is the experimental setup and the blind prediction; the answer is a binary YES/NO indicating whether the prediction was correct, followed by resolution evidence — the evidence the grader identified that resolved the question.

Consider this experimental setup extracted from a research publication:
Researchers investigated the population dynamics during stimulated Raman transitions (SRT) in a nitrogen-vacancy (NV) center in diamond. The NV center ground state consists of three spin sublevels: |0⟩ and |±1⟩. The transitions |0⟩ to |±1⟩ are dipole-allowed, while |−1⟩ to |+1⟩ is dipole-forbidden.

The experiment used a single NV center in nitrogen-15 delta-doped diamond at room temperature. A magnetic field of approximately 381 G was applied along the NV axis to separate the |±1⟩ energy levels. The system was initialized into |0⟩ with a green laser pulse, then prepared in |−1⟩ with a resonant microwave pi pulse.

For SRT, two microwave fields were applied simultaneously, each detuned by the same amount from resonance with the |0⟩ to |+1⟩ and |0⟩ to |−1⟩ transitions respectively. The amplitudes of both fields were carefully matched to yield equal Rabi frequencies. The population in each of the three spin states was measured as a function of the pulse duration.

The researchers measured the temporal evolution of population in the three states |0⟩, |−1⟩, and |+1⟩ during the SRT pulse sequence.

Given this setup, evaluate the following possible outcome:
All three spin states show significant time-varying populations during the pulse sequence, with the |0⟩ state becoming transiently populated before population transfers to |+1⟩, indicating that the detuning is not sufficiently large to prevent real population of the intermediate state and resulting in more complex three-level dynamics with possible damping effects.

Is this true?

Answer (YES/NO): YES